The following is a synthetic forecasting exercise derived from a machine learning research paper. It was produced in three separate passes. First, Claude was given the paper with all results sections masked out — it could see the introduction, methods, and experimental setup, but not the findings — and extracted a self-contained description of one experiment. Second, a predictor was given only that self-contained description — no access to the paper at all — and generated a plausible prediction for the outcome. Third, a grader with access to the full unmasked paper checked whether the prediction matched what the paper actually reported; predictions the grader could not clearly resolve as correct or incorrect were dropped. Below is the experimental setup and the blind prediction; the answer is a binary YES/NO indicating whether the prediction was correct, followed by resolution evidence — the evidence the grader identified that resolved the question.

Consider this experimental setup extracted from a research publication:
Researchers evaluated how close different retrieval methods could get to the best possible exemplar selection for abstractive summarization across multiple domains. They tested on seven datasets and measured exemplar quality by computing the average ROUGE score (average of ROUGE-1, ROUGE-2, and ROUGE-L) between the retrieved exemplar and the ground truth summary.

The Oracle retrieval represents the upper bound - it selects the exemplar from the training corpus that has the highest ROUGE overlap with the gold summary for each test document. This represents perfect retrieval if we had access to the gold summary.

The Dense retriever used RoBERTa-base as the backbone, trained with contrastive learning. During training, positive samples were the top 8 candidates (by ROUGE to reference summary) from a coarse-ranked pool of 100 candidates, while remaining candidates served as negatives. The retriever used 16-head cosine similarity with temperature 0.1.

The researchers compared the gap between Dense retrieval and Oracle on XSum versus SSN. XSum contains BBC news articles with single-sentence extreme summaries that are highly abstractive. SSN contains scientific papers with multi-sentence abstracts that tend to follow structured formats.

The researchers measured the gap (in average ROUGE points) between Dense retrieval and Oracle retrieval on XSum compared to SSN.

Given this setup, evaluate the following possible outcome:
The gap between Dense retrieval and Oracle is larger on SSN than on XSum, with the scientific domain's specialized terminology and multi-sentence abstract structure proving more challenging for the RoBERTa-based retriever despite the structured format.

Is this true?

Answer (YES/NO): NO